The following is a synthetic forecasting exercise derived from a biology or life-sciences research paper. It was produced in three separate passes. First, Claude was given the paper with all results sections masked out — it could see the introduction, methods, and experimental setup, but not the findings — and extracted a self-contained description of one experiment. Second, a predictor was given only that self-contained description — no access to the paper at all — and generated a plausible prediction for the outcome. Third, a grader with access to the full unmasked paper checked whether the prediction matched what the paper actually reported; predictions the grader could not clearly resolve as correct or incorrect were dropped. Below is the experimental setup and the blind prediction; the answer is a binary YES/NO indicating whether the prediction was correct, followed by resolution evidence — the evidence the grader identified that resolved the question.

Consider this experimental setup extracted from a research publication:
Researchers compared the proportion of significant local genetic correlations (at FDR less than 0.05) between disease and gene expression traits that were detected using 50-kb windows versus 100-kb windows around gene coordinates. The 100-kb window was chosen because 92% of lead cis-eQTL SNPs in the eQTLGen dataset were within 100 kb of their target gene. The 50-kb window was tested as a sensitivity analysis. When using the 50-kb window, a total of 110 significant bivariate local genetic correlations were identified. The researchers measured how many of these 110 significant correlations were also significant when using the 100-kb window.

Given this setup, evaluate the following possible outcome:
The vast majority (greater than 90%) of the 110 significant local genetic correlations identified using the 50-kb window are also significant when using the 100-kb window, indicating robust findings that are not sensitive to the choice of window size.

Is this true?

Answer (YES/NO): NO